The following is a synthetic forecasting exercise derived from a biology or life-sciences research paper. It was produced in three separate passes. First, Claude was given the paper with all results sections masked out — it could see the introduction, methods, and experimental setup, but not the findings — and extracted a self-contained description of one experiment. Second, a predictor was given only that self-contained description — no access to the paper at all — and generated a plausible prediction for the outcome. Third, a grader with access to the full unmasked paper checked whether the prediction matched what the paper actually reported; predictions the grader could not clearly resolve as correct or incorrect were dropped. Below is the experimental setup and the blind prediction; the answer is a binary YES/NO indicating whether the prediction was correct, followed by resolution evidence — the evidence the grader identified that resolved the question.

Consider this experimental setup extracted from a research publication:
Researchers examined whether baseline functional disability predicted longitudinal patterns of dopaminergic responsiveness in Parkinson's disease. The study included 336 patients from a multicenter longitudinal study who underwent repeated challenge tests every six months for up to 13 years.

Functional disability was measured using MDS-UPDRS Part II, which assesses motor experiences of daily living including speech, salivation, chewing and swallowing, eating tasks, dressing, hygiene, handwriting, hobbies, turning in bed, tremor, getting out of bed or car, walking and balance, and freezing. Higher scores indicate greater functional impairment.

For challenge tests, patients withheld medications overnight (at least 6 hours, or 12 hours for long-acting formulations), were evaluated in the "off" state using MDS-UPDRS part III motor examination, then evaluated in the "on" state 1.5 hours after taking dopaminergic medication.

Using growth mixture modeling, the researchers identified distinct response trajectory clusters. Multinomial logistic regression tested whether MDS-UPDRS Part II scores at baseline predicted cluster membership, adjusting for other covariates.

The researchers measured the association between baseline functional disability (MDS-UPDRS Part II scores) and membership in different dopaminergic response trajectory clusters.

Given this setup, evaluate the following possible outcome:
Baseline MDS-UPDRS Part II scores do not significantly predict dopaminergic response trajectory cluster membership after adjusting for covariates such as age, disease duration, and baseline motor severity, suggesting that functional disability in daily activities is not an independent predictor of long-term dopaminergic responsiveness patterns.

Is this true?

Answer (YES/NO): NO